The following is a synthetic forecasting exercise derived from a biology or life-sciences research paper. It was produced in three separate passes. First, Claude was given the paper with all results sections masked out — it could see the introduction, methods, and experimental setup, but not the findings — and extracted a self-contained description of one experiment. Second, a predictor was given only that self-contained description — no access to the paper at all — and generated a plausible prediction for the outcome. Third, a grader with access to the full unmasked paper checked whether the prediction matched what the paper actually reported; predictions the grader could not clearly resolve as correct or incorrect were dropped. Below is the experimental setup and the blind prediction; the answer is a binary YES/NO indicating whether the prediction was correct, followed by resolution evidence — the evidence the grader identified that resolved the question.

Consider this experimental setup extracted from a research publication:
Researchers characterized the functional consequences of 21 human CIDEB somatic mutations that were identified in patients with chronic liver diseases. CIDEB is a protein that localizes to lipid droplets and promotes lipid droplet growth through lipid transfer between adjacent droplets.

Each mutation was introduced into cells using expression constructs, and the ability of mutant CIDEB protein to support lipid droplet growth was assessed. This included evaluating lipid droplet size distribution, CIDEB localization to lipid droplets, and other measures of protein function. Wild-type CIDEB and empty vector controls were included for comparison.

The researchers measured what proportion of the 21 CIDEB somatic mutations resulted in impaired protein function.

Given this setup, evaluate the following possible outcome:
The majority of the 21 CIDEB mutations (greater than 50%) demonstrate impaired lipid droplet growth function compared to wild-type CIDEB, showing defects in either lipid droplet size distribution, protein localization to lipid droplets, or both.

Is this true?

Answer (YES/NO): YES